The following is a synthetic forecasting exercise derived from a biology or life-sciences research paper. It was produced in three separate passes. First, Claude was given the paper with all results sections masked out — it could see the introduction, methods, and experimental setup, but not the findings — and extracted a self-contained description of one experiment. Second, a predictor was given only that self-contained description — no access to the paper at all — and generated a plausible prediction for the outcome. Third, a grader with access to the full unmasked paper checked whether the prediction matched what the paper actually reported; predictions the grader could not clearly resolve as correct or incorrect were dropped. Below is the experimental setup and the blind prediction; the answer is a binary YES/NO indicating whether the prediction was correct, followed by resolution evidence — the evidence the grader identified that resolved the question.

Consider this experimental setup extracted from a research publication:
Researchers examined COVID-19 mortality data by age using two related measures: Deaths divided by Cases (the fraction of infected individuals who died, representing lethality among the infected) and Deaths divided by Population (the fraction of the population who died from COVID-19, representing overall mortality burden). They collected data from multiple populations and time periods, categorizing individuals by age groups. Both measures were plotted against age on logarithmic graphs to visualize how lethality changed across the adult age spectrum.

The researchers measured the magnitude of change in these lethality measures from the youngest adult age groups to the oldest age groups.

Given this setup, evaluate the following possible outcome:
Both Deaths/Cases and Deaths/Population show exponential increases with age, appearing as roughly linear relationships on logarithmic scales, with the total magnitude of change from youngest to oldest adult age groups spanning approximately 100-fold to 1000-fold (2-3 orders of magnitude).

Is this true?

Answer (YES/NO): NO